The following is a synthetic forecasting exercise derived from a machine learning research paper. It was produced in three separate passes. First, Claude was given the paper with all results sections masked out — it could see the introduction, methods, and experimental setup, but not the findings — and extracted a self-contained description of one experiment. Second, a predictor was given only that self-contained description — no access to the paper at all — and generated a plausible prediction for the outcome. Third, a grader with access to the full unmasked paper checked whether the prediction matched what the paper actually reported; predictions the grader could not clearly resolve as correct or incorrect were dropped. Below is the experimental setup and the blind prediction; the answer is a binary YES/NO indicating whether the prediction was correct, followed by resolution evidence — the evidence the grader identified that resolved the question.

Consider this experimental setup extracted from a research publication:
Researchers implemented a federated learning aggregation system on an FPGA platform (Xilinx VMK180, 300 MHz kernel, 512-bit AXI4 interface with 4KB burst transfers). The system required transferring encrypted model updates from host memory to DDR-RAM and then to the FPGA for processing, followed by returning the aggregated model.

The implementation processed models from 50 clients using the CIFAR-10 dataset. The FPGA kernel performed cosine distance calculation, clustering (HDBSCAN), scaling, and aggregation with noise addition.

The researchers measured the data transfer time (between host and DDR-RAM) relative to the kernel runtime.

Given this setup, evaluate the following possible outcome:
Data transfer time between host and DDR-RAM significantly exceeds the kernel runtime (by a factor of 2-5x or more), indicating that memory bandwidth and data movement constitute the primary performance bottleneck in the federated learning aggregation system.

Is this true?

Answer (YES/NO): NO